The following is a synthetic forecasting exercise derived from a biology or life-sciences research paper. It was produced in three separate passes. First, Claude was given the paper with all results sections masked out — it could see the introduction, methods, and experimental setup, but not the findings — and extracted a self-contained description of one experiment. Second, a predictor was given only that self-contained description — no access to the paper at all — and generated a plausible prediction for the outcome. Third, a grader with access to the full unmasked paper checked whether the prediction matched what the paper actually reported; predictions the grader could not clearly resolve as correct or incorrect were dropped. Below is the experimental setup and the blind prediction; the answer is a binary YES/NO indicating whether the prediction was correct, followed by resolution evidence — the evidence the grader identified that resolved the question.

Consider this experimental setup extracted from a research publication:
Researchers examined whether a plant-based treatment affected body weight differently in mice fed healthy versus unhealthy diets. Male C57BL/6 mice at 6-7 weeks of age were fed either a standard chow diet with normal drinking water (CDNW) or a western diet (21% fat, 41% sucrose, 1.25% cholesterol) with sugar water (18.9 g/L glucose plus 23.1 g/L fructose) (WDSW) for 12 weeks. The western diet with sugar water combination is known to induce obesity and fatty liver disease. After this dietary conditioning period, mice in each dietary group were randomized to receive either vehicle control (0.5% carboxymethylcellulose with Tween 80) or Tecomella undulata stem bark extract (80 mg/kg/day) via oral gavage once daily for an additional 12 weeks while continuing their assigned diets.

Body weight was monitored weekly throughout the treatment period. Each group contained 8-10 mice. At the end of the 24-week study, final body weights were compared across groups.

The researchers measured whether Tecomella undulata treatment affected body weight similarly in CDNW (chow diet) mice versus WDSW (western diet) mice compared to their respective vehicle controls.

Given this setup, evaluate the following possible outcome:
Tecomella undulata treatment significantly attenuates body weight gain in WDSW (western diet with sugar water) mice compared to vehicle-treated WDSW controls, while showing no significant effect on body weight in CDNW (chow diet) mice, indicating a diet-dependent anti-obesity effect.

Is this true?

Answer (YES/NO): YES